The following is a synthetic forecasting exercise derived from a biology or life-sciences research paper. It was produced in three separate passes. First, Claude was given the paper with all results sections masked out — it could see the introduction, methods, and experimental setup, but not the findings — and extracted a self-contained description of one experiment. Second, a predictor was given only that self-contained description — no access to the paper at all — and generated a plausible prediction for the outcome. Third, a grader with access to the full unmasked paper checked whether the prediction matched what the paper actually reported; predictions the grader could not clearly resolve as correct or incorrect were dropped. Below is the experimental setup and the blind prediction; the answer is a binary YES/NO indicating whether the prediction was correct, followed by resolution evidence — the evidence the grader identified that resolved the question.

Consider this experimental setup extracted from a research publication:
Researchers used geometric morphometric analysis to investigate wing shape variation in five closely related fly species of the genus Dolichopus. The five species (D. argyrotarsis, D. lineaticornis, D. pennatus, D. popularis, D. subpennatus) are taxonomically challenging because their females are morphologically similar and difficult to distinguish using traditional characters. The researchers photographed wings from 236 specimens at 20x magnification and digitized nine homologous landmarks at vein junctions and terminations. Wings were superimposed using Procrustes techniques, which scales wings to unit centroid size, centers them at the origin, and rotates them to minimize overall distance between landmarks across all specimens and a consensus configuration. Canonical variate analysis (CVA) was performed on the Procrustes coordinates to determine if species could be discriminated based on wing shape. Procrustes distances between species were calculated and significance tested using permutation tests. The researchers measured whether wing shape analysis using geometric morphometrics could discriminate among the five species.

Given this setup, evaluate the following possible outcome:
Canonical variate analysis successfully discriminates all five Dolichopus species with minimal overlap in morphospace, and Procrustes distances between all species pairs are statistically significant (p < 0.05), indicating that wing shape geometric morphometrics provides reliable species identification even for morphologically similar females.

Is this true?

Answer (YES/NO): NO